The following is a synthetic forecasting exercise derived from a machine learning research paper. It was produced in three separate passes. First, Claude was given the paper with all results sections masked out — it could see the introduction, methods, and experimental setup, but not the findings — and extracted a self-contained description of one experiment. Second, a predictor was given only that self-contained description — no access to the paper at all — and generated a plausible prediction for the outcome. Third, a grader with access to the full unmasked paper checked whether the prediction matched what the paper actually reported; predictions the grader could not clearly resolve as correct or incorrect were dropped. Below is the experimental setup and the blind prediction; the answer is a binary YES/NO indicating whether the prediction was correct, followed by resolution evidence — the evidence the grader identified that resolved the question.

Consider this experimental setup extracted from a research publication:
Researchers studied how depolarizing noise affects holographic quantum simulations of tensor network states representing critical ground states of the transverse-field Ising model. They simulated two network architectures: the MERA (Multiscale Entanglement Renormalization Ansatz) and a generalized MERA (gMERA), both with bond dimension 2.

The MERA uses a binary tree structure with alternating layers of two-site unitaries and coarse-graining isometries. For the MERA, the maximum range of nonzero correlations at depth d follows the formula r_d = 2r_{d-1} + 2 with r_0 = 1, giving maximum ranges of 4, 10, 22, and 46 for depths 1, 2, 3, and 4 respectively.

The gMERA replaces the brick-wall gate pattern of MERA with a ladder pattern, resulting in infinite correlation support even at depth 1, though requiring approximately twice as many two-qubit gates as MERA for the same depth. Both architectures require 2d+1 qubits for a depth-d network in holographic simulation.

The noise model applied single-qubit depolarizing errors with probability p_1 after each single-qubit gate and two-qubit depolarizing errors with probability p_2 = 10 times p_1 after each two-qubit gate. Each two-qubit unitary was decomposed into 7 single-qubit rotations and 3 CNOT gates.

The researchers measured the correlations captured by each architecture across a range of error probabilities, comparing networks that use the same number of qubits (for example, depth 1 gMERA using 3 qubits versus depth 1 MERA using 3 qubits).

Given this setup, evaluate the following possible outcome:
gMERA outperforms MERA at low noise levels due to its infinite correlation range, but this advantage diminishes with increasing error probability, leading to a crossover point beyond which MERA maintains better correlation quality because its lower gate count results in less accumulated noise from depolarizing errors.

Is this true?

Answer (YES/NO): NO